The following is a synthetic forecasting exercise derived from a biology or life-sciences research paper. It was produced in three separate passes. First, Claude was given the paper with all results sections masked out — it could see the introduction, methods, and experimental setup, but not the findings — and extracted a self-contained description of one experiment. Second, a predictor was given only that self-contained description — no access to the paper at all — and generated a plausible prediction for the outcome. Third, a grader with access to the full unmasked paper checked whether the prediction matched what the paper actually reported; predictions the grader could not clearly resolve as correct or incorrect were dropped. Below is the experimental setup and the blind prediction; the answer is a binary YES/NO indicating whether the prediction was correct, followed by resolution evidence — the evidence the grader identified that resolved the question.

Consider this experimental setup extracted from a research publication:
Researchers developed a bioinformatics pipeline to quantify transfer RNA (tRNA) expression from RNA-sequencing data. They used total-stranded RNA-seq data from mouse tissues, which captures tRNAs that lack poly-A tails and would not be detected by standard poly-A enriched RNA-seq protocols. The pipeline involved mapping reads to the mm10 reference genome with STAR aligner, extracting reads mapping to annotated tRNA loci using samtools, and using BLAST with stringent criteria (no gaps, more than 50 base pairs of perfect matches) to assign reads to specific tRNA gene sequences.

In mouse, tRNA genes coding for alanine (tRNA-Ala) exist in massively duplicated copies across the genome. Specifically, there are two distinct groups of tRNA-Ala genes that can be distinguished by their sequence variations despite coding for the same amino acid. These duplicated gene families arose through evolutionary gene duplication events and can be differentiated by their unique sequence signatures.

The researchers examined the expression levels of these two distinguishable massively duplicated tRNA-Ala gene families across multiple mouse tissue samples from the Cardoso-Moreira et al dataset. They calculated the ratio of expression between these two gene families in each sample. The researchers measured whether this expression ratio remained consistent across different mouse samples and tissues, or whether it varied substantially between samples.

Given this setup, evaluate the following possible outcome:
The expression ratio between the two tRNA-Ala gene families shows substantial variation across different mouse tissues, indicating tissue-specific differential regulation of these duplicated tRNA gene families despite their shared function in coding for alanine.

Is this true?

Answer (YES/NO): NO